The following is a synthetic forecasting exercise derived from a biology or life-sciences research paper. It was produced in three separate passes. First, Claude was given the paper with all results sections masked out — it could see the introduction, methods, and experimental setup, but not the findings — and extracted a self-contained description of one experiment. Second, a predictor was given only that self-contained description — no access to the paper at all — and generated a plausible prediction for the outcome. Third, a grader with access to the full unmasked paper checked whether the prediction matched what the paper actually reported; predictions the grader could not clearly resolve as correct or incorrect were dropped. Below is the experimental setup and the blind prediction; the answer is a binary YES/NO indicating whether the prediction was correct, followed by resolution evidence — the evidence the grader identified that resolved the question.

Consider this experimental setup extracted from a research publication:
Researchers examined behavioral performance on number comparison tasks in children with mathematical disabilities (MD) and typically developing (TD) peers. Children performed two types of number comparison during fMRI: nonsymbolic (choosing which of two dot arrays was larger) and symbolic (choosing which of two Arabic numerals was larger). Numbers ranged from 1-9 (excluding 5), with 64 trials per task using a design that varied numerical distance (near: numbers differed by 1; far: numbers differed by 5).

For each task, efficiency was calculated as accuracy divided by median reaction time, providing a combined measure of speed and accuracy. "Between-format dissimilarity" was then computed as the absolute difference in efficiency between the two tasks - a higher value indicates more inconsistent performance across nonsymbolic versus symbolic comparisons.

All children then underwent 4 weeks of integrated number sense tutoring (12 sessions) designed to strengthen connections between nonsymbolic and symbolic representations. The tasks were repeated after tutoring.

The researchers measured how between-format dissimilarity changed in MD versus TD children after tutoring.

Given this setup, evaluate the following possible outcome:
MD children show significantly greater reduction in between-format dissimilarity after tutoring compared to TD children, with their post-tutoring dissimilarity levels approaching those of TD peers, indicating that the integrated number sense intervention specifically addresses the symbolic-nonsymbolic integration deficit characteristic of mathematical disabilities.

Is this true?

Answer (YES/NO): YES